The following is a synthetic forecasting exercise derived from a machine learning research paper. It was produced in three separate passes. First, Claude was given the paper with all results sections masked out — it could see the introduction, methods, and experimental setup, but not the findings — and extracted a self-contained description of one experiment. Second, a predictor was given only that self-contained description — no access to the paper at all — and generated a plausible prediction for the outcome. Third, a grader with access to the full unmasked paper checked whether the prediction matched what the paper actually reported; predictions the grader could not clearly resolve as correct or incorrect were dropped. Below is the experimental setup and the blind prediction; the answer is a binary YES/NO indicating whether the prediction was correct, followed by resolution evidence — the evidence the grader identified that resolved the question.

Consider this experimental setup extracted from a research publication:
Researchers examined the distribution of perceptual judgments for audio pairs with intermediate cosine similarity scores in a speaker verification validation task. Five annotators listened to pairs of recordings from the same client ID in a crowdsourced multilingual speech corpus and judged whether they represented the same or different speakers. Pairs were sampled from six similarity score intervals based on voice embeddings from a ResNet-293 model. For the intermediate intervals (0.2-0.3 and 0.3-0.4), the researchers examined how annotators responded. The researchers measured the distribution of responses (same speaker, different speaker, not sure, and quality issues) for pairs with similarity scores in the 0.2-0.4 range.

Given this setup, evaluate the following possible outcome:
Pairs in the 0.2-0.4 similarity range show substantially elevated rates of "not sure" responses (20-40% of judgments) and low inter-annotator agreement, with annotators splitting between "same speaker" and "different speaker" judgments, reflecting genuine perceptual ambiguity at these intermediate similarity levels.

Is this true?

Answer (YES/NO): NO